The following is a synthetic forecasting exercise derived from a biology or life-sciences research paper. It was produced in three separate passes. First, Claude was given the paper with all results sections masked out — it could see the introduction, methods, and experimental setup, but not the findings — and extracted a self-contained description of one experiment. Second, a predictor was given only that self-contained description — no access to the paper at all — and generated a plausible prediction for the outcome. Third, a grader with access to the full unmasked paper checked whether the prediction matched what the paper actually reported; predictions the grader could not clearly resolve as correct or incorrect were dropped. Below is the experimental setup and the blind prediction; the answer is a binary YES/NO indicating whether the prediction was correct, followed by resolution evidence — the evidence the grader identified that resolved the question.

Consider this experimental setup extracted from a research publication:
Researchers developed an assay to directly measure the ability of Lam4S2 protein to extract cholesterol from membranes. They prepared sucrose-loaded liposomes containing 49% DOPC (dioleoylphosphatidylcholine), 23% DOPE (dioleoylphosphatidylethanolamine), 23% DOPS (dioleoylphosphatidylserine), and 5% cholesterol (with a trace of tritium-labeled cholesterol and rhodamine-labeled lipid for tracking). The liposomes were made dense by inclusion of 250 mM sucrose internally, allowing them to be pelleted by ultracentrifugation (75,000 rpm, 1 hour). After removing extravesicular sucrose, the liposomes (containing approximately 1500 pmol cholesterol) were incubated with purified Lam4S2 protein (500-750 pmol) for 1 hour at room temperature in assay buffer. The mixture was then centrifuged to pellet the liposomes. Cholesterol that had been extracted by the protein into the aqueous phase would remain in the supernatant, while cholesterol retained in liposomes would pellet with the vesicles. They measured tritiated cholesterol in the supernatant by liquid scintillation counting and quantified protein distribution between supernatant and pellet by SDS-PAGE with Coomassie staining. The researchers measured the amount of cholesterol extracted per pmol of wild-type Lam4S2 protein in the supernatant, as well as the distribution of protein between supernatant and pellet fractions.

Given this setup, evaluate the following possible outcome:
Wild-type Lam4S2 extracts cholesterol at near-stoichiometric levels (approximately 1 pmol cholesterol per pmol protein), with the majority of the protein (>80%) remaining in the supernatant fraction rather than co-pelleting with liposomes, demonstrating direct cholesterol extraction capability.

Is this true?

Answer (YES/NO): NO